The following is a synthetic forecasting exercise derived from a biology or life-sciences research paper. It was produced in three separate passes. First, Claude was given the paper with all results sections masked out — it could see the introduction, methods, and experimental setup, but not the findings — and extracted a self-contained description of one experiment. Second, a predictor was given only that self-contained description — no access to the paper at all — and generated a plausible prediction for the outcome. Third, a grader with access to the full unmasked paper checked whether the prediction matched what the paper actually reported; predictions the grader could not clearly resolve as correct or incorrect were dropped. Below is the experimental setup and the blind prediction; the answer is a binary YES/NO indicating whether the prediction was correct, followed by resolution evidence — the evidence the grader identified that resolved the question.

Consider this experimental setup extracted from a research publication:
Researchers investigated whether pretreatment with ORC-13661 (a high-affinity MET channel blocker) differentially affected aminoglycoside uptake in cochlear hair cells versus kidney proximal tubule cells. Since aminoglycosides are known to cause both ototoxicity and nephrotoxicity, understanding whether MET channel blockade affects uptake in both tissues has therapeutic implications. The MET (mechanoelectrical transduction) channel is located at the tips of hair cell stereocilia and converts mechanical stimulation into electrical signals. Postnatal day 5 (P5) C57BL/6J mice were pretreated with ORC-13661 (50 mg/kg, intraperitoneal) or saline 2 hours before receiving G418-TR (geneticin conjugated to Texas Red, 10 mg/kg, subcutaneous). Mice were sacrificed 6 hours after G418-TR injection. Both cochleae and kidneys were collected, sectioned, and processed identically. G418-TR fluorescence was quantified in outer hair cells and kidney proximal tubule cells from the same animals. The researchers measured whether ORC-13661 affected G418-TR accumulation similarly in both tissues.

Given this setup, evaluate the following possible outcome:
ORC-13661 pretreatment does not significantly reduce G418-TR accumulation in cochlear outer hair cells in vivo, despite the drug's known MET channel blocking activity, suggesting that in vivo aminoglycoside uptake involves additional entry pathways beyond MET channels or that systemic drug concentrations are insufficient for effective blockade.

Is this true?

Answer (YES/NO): NO